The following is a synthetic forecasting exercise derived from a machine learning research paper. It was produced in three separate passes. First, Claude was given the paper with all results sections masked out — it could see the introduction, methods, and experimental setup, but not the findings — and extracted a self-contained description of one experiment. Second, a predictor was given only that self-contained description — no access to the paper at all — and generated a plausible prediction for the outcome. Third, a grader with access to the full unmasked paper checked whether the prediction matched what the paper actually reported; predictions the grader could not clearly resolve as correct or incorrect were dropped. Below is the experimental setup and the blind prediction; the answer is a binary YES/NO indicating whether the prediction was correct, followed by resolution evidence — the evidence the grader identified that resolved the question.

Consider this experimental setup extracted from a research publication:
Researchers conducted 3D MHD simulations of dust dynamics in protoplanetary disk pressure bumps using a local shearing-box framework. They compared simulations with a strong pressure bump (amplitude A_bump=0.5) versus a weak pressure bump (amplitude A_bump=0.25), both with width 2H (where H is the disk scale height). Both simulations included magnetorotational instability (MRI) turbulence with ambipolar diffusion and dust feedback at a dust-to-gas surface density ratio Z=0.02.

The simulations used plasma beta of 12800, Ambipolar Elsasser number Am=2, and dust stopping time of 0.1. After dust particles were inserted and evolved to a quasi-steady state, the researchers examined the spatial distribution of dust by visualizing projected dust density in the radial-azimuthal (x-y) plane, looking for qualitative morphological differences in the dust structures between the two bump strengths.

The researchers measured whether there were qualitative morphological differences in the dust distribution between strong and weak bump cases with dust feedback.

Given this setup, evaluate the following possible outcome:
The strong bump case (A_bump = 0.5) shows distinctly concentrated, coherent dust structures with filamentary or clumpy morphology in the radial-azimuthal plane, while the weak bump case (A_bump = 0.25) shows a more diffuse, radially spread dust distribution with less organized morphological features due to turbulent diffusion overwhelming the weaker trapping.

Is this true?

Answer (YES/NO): NO